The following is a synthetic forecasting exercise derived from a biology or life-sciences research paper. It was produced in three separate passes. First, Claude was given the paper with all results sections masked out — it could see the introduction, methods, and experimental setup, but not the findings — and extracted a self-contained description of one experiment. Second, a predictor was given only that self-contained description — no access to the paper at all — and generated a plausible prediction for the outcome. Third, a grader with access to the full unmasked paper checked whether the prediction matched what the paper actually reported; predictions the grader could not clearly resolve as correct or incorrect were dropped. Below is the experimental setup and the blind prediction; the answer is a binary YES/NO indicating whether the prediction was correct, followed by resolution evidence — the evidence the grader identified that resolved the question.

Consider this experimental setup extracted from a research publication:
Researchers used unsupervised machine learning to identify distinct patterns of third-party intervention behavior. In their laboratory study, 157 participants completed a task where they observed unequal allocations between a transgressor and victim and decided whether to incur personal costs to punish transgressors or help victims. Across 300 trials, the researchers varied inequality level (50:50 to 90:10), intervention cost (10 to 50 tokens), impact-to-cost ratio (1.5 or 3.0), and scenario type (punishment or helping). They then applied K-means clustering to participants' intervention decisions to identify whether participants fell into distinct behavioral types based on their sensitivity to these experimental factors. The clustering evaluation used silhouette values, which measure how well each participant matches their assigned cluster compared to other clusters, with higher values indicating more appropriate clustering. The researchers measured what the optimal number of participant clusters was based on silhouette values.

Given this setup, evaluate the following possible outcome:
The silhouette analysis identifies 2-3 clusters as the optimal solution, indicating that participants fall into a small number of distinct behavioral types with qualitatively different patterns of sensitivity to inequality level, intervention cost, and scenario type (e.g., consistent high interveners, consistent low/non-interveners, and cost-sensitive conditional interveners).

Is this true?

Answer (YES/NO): YES